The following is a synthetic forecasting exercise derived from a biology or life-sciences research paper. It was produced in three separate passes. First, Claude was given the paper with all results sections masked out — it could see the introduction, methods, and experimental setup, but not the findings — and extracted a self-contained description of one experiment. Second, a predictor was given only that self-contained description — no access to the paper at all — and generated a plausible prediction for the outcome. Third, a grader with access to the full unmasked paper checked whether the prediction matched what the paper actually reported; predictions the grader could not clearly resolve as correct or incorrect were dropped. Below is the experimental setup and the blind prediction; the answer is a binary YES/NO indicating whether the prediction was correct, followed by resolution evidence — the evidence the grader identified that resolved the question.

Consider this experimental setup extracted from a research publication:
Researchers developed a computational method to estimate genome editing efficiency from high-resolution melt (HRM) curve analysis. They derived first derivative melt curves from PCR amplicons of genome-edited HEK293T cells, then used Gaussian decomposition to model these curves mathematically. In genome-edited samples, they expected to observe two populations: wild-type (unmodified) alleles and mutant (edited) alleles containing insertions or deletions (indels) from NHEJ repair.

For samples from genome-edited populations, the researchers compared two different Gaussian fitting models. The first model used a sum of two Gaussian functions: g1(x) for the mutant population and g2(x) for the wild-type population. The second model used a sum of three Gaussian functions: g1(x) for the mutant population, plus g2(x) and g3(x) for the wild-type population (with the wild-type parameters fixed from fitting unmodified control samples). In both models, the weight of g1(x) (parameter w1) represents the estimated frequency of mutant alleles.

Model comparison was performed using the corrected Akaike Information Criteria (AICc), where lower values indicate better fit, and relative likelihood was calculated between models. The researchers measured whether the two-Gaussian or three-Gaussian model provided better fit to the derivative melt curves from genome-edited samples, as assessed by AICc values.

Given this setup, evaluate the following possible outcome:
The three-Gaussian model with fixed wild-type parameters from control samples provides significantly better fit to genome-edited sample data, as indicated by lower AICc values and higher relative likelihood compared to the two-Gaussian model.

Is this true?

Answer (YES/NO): YES